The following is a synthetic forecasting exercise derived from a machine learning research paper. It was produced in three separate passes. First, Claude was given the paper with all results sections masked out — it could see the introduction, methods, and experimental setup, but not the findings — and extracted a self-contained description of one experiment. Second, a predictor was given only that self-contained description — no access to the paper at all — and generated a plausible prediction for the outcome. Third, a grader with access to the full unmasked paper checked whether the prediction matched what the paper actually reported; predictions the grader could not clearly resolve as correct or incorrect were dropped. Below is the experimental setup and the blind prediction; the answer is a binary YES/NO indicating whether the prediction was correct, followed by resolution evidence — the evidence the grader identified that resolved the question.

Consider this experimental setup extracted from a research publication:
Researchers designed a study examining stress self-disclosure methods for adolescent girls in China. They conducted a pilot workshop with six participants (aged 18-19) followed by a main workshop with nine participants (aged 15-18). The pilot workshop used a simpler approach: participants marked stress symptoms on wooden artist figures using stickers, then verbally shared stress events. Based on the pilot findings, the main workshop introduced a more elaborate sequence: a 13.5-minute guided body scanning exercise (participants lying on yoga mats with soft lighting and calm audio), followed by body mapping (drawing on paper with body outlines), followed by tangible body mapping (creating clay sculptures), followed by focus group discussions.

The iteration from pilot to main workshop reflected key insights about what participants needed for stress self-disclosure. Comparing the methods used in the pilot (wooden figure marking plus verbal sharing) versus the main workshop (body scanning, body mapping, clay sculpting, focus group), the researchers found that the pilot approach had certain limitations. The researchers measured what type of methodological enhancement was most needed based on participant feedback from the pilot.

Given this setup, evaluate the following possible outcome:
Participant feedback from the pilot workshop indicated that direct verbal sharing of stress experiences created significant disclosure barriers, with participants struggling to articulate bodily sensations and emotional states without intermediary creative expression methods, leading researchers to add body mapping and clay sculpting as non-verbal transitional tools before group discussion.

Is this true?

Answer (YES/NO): YES